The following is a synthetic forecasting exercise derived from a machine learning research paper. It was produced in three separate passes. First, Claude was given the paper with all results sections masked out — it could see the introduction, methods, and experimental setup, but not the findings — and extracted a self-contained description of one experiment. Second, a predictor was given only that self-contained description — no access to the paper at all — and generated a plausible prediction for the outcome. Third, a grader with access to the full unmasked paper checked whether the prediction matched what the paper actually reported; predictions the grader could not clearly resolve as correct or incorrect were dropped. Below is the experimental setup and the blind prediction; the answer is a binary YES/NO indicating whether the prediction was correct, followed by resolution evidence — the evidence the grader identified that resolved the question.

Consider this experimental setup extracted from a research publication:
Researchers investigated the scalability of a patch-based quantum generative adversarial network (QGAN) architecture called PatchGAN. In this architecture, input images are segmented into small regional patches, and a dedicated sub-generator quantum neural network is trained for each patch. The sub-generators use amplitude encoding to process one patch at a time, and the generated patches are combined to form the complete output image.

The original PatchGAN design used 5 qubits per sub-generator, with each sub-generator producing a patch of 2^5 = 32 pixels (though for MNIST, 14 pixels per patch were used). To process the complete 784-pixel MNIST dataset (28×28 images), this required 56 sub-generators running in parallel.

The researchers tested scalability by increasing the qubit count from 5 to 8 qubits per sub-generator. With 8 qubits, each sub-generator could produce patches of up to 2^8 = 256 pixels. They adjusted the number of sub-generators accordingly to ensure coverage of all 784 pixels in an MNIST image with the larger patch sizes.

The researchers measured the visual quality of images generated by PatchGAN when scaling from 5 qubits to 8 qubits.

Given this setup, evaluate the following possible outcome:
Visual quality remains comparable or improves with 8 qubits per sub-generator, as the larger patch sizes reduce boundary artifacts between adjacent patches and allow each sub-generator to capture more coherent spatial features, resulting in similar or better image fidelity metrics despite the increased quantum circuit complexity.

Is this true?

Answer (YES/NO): NO